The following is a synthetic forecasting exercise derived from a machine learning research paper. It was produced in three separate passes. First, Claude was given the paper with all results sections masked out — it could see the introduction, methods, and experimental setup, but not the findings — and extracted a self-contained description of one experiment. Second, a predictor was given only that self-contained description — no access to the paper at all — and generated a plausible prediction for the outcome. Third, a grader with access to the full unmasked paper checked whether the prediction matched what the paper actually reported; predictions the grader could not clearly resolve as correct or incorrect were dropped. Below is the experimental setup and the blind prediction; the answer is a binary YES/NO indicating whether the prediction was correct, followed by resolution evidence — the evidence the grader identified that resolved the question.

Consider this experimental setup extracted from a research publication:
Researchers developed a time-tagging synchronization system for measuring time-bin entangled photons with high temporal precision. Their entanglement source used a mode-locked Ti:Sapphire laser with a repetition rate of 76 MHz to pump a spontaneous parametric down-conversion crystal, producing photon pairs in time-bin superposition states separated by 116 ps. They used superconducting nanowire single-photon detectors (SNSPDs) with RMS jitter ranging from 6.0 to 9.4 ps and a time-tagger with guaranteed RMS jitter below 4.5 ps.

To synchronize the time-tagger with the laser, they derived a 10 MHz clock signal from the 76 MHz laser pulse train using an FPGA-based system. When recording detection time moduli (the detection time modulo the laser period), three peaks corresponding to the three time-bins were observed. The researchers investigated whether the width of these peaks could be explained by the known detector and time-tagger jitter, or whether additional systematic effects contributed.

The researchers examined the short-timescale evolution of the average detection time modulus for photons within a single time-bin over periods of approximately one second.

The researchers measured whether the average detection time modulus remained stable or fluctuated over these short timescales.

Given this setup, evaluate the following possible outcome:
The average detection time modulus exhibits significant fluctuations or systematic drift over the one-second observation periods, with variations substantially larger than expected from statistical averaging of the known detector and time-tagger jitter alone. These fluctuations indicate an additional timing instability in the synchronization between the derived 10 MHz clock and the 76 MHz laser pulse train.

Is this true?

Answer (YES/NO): YES